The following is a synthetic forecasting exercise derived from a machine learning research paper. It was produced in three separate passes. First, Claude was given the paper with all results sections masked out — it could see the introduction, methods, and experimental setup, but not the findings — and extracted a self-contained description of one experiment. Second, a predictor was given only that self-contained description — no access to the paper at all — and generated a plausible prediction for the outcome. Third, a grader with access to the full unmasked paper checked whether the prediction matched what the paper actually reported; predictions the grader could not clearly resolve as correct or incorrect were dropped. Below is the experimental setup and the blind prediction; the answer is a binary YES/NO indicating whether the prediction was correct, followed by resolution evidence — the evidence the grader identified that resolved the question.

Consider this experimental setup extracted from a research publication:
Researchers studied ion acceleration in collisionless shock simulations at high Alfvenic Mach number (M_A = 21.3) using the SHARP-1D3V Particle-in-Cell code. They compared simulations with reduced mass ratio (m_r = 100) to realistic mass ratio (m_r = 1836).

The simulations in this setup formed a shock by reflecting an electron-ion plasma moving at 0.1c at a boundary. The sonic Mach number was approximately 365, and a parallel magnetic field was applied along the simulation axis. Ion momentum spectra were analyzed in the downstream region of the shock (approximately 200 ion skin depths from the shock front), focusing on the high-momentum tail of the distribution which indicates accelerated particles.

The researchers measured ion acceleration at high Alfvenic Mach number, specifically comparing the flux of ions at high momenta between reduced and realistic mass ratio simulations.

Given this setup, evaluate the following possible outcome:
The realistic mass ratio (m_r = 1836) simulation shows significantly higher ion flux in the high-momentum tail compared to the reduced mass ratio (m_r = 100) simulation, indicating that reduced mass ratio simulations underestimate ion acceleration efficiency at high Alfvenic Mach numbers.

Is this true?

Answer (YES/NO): NO